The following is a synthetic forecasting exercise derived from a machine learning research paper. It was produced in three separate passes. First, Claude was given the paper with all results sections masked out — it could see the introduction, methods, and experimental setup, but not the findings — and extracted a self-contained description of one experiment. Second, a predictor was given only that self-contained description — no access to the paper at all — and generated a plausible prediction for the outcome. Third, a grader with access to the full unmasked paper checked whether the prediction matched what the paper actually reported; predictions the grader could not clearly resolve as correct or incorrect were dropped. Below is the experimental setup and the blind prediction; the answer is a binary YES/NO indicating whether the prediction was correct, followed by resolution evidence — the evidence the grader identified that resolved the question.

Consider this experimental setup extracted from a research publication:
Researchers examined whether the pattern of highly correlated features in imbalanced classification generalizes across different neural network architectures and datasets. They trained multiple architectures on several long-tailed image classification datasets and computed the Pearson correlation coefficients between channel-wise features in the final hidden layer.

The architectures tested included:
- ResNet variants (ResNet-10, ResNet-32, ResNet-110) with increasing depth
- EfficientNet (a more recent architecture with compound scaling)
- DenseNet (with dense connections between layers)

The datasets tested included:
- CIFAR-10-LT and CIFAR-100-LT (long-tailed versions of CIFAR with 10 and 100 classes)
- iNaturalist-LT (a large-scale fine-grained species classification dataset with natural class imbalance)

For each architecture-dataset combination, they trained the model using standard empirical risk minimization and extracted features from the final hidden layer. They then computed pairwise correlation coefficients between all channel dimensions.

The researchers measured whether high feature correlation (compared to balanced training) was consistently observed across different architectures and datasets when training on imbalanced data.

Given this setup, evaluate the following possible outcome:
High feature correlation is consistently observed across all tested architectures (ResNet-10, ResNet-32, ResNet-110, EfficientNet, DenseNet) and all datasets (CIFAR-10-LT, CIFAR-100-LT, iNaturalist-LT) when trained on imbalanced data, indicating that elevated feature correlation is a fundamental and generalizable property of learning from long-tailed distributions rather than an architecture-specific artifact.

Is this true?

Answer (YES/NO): YES